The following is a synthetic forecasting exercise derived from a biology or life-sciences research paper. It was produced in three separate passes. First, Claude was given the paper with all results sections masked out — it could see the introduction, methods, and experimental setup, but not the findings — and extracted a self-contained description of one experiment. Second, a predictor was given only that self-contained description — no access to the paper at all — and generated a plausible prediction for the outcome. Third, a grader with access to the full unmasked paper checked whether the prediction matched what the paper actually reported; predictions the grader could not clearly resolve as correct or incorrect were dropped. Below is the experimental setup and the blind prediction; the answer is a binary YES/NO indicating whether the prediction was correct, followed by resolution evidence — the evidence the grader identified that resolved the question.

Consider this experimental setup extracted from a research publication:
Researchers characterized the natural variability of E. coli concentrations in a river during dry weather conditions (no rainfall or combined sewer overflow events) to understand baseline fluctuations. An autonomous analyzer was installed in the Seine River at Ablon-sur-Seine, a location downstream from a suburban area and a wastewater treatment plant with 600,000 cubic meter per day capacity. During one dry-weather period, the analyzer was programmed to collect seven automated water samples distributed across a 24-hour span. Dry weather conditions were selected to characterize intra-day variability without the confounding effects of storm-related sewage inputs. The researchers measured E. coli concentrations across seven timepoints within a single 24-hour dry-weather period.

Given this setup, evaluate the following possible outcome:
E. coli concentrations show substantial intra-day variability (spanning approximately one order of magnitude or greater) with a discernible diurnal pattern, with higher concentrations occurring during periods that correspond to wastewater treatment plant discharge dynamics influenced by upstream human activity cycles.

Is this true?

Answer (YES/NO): NO